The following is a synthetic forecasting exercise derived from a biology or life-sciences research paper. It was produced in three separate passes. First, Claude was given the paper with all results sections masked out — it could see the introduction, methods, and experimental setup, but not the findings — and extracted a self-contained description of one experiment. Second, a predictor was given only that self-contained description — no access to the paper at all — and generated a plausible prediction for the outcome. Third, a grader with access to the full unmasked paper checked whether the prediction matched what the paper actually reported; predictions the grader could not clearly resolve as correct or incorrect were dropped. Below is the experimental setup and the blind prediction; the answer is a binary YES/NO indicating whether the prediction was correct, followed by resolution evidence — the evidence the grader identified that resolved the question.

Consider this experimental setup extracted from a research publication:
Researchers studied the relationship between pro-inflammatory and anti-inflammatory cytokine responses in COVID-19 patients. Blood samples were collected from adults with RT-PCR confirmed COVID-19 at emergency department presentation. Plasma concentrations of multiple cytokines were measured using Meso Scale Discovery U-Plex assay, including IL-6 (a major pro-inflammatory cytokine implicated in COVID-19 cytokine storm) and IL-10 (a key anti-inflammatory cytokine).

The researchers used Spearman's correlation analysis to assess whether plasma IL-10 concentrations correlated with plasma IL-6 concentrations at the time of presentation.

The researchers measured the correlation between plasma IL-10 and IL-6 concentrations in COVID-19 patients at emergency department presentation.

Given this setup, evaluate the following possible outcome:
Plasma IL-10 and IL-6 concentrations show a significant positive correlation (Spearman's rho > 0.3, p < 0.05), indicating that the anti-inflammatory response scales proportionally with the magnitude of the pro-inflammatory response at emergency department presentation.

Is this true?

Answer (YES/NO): YES